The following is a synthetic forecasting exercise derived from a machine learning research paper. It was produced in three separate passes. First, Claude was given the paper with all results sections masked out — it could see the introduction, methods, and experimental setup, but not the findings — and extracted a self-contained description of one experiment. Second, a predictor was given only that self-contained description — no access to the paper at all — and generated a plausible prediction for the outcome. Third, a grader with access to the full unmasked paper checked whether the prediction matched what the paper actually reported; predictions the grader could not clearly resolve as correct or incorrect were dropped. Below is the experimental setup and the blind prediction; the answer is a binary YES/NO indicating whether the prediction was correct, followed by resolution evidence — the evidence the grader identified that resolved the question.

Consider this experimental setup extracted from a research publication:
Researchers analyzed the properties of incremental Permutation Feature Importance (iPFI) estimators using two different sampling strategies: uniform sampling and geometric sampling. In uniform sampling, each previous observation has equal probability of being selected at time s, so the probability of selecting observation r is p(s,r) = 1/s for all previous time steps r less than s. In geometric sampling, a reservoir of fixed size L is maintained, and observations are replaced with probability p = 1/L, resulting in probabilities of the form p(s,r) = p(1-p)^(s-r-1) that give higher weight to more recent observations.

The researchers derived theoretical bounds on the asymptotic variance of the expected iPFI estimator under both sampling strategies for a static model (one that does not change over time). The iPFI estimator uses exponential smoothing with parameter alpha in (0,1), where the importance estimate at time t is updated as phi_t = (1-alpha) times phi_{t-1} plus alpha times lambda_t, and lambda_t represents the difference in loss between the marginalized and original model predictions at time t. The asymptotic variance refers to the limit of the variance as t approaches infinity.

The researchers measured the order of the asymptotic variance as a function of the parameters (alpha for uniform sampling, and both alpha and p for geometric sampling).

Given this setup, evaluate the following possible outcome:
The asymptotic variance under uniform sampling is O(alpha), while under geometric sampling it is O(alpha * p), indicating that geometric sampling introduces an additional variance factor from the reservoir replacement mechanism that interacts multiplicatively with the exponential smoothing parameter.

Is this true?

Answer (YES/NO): NO